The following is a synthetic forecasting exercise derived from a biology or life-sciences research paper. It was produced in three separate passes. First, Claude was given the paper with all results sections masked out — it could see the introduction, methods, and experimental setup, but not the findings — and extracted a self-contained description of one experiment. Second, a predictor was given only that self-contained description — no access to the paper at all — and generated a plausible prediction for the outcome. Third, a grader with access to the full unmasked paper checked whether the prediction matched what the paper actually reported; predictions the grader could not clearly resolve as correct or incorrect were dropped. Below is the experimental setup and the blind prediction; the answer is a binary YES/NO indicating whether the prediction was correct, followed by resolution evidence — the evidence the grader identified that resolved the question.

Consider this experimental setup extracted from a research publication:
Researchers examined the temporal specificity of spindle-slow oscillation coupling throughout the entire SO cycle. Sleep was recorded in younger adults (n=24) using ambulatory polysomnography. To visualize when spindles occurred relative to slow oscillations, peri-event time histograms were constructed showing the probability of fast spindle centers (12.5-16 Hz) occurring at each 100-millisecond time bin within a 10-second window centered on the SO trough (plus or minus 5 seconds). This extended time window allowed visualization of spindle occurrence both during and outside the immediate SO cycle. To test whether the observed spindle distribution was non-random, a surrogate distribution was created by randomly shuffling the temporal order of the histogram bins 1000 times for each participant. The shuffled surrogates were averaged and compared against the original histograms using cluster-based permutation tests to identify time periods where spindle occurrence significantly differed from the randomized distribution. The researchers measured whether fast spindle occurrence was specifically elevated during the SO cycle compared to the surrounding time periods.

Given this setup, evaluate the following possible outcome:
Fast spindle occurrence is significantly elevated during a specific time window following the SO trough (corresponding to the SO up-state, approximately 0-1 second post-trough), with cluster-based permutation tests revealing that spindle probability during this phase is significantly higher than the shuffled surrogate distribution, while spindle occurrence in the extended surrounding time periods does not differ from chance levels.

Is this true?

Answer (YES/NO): NO